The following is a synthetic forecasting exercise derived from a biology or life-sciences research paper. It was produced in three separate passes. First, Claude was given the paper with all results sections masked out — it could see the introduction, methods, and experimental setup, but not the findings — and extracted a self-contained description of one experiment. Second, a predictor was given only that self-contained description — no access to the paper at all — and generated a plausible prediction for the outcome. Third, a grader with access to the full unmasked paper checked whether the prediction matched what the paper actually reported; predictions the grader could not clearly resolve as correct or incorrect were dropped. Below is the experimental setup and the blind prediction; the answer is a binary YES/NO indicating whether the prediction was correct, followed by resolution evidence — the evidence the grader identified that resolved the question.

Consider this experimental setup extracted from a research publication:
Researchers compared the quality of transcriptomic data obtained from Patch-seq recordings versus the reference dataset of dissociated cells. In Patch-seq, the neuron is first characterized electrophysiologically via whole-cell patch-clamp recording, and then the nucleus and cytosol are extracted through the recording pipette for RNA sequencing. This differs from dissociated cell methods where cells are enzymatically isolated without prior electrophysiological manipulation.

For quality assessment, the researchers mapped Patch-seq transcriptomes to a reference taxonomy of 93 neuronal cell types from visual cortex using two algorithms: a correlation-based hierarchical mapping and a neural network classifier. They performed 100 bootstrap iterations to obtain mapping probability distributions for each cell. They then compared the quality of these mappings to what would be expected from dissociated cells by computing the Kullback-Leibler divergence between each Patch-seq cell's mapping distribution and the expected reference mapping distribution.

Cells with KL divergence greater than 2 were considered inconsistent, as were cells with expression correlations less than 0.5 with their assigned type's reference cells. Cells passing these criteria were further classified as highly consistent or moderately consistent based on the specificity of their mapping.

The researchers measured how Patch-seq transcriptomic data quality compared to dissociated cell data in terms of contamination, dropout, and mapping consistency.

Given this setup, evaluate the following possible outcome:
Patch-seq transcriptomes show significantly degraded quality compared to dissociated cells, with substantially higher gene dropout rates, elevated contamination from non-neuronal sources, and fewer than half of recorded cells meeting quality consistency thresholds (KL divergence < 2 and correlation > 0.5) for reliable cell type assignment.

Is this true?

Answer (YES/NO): NO